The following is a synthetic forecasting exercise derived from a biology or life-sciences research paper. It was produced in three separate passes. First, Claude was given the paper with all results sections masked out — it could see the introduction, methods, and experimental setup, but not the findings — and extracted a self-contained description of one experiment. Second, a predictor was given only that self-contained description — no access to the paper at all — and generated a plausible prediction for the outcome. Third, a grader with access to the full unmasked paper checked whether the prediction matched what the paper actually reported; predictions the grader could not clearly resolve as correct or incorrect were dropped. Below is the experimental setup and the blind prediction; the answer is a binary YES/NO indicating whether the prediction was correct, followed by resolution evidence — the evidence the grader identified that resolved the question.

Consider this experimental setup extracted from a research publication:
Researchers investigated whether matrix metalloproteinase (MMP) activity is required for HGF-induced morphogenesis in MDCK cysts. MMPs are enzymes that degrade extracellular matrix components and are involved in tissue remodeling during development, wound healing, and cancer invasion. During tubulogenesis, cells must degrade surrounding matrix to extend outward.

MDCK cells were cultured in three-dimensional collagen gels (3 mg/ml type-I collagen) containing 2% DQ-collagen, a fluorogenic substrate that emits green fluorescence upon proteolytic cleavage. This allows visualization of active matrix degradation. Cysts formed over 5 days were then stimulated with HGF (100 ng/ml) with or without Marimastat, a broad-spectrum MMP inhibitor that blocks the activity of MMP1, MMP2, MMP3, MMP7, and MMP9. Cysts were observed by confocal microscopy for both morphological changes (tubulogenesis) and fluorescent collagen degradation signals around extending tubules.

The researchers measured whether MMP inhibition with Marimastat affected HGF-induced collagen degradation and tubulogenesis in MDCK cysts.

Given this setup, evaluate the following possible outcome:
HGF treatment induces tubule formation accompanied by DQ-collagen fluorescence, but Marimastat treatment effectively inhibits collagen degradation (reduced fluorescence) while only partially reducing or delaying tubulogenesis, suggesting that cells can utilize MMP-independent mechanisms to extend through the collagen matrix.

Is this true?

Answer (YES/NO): NO